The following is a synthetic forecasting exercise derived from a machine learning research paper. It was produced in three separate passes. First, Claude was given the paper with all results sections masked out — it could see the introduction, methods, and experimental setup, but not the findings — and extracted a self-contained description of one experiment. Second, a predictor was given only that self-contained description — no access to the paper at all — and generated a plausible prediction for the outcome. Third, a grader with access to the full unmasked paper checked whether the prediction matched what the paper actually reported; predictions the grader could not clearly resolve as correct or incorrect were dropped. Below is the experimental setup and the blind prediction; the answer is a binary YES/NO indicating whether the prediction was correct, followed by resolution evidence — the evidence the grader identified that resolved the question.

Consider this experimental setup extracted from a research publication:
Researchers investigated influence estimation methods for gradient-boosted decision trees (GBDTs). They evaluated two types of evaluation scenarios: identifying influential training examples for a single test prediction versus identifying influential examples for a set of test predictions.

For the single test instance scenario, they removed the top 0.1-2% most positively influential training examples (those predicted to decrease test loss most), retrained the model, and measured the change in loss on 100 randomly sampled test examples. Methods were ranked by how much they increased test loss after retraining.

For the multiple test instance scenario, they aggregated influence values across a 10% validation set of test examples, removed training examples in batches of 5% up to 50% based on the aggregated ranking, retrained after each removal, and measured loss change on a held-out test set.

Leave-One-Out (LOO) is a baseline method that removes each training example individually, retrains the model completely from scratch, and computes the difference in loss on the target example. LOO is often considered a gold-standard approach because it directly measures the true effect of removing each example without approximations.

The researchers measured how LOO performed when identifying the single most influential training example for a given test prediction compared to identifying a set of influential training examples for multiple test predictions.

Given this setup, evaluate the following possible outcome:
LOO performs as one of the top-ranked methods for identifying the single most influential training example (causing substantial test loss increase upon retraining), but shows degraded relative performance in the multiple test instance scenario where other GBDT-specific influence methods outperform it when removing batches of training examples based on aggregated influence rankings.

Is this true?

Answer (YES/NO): YES